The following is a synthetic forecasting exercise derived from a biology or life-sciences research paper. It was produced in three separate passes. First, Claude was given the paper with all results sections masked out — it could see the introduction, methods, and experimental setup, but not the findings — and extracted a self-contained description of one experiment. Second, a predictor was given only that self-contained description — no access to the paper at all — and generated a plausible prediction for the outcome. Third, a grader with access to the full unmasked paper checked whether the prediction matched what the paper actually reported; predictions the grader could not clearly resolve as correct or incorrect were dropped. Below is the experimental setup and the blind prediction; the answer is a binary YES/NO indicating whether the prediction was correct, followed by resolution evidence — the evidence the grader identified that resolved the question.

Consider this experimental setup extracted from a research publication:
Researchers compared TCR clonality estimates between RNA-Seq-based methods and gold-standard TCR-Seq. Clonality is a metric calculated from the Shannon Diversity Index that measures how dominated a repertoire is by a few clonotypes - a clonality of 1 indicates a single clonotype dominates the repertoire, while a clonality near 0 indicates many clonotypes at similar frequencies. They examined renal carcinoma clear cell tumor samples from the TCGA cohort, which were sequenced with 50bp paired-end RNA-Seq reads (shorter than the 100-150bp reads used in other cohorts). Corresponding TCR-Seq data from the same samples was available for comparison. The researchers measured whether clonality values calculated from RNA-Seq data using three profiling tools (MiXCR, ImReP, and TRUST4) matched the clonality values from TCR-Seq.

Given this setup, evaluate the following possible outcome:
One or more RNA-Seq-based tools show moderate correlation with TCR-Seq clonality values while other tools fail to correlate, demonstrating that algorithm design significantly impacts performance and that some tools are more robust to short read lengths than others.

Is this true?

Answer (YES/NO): NO